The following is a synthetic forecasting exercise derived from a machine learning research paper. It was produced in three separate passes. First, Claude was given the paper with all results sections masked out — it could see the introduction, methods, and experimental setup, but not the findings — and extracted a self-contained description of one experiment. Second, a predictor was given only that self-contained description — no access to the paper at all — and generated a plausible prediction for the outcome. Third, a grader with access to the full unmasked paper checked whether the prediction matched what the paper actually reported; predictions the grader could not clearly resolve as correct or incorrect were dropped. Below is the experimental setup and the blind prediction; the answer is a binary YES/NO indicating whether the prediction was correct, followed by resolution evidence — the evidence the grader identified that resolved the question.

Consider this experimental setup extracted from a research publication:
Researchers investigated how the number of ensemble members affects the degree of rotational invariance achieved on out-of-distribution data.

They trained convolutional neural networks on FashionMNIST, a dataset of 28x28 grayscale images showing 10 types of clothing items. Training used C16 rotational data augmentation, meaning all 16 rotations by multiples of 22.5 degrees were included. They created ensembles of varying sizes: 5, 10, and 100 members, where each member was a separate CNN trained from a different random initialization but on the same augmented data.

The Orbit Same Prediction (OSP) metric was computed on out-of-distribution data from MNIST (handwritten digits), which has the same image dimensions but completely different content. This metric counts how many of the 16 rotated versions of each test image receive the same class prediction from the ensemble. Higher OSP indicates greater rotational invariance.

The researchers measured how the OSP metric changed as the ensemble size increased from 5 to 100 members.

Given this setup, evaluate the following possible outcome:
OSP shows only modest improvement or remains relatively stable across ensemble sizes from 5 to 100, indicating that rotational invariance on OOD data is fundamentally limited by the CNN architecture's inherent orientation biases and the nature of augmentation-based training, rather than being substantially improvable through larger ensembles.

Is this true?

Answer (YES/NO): NO